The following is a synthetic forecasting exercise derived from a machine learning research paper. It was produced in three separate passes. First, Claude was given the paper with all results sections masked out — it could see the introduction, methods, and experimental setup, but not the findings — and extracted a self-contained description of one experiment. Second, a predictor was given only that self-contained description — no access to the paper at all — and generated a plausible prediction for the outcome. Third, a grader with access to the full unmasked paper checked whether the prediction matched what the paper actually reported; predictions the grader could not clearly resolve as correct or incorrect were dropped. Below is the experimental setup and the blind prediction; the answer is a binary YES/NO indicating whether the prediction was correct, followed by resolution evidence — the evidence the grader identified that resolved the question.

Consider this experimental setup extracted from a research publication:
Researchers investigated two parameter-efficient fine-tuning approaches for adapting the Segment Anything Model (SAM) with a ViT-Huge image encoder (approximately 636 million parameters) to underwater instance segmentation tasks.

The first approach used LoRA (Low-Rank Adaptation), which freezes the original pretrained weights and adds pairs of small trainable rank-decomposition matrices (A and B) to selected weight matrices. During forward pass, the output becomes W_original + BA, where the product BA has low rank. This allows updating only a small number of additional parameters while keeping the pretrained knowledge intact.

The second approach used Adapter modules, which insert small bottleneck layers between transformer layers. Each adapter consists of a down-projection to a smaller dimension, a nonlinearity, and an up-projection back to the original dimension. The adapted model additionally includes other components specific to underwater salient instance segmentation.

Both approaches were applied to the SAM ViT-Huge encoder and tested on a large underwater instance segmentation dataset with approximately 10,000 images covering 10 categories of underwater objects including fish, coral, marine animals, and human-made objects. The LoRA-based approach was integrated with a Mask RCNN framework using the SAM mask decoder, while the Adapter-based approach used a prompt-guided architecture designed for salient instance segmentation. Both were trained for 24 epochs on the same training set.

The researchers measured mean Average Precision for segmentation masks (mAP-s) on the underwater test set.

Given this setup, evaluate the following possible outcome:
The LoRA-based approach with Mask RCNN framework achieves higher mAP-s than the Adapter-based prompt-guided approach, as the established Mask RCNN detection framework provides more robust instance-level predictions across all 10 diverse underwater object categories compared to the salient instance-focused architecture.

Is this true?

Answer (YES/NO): YES